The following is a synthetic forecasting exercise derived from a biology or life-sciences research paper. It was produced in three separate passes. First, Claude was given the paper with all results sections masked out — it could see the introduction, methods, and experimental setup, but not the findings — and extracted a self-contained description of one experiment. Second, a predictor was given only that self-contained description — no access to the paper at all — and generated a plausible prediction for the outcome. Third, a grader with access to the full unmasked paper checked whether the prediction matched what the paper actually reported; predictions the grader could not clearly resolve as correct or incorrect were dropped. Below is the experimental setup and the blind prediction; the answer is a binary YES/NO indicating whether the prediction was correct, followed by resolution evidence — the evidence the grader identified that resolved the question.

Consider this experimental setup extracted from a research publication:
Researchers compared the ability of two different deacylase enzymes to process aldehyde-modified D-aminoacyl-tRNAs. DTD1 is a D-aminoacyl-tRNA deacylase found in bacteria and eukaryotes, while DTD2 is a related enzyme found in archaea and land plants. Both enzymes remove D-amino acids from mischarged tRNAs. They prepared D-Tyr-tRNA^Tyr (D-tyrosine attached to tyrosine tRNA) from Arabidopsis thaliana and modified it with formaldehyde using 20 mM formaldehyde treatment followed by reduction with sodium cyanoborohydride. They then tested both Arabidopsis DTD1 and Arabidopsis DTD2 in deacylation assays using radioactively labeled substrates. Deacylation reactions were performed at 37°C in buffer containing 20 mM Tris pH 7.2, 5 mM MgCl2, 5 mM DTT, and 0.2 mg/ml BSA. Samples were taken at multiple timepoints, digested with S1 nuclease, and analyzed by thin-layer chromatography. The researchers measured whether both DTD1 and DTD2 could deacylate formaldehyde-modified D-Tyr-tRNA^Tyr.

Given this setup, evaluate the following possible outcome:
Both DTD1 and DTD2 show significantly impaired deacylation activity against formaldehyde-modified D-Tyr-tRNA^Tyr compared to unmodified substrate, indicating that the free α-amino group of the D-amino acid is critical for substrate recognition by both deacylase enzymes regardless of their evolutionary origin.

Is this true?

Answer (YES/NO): NO